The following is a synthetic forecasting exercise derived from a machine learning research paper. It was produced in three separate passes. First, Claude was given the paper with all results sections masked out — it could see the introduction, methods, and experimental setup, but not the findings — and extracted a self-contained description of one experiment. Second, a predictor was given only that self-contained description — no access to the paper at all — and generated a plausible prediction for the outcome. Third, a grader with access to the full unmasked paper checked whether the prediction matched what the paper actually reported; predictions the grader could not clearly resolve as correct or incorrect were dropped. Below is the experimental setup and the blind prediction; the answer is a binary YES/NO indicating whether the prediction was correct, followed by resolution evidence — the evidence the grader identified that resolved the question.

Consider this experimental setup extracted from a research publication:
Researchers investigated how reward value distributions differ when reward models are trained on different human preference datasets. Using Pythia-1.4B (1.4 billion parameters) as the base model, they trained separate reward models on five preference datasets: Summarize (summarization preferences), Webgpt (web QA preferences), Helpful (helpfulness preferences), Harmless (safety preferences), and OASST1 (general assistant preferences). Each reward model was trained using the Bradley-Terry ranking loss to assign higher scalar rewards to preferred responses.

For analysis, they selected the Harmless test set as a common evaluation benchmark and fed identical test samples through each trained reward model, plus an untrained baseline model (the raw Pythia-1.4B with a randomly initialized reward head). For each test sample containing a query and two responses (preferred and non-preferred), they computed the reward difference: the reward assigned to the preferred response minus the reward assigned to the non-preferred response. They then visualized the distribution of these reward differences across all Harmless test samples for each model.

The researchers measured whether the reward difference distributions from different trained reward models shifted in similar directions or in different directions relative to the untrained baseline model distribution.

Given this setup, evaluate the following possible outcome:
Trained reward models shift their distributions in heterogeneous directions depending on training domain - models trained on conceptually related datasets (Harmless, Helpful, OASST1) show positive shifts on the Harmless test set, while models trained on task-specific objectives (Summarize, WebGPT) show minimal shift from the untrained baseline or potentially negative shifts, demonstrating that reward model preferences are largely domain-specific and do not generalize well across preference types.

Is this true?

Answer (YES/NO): NO